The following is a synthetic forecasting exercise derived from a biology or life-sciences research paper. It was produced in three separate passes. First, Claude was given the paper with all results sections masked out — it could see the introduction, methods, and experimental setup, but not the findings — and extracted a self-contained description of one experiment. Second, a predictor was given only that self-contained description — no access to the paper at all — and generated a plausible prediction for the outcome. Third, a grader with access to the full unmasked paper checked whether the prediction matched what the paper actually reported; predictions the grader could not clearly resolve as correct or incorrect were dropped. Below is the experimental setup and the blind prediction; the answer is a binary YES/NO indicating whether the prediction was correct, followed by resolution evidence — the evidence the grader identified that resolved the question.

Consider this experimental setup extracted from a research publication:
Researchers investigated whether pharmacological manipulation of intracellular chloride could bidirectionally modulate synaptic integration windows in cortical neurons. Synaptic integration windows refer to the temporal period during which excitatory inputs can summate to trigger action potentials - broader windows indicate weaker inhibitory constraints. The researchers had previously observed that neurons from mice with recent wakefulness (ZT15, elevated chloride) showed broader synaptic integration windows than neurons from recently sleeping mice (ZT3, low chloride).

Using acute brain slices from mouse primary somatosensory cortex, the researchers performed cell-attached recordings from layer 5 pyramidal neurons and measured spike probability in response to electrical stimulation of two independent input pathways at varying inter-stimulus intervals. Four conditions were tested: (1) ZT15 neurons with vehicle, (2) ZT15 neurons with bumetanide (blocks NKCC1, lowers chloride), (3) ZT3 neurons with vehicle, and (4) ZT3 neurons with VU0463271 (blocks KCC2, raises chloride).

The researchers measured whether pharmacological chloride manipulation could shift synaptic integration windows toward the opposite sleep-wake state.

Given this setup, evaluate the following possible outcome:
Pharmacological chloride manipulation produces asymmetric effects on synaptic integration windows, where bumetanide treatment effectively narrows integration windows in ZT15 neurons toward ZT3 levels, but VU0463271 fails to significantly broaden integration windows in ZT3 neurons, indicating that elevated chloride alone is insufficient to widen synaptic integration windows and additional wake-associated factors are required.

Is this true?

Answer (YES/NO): NO